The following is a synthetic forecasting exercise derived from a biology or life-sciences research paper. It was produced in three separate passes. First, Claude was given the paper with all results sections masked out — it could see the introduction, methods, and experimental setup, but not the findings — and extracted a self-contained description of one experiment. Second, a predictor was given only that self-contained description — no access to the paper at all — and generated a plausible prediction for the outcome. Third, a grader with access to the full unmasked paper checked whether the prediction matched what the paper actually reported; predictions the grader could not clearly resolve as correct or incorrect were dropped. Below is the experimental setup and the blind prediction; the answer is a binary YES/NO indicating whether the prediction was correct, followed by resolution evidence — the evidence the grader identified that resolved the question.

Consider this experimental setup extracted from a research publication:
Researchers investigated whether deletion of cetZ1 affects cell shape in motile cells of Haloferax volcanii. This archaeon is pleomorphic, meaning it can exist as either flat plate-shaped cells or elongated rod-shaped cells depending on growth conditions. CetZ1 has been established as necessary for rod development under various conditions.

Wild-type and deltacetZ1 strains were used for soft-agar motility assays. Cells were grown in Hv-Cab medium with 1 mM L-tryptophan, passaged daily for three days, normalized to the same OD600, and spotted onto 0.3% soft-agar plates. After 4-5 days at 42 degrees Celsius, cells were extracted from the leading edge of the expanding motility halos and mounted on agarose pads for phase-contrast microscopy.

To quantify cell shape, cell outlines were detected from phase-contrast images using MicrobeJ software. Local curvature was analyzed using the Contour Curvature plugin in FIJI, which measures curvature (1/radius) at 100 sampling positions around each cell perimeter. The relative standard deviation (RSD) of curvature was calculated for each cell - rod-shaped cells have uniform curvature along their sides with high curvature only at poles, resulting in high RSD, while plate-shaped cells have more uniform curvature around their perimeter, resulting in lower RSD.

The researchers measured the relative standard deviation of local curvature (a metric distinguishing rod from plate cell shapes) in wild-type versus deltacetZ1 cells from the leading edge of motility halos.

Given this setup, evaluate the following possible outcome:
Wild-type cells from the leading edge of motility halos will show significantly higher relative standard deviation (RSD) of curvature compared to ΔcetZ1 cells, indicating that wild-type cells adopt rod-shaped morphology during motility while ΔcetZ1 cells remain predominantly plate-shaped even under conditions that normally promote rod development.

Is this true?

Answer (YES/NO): YES